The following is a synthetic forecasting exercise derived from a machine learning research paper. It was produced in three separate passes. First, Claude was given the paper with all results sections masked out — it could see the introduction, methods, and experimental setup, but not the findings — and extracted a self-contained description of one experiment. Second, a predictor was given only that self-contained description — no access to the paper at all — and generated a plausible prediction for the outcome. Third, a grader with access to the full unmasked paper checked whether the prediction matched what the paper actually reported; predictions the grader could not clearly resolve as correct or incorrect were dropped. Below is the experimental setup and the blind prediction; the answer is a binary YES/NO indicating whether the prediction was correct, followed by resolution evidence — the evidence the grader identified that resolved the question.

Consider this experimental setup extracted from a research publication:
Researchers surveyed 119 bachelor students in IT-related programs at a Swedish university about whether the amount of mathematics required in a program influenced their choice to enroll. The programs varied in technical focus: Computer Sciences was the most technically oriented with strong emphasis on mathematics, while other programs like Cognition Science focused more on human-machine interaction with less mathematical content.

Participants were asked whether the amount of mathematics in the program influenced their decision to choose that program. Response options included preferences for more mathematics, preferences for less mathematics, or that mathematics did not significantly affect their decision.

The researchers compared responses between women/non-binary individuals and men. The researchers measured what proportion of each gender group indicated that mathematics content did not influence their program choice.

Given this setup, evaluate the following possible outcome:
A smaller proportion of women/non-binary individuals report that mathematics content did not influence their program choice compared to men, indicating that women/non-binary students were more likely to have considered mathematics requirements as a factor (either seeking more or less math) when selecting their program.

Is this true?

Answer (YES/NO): YES